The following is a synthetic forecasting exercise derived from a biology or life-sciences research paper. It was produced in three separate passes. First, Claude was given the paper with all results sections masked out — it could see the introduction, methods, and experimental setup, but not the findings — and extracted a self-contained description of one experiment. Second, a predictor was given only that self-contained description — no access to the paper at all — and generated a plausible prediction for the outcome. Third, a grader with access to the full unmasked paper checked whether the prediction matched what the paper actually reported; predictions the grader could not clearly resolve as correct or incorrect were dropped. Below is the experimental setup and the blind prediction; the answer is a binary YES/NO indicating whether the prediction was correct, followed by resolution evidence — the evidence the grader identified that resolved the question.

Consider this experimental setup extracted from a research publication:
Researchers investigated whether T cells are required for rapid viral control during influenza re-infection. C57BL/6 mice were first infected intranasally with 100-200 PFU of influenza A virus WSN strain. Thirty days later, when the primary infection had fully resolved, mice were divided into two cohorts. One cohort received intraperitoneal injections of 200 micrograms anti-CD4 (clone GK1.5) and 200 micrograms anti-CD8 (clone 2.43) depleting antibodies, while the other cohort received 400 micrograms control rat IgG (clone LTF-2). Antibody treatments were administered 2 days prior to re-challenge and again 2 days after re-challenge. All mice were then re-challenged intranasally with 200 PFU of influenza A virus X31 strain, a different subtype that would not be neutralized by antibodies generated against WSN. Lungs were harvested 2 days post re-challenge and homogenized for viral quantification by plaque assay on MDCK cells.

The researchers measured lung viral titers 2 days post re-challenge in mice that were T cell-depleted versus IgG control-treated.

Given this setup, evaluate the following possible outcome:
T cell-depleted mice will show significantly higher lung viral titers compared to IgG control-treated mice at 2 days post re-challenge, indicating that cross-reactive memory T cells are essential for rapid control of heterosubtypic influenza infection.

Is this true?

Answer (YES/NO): NO